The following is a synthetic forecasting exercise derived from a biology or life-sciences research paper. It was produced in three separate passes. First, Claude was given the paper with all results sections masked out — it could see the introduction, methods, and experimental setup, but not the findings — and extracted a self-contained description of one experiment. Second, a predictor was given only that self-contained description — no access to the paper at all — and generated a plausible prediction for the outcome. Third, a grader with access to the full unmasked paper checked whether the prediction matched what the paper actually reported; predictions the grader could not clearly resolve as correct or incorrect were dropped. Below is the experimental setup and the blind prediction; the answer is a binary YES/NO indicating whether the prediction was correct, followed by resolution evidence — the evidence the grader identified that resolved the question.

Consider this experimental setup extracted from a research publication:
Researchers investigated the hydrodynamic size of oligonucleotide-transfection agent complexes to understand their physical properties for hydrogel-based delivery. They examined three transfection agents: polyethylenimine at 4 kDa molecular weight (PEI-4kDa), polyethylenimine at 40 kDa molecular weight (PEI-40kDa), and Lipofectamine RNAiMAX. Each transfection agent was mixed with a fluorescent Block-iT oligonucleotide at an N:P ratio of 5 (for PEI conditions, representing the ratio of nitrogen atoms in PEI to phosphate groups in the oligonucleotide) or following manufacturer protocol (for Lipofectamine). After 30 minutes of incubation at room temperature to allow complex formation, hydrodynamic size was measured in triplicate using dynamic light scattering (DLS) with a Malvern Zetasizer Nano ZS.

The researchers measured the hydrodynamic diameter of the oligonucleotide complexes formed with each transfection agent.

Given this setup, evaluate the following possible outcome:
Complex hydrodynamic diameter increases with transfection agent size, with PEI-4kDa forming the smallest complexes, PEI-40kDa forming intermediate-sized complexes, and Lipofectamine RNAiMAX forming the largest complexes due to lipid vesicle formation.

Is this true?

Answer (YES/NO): YES